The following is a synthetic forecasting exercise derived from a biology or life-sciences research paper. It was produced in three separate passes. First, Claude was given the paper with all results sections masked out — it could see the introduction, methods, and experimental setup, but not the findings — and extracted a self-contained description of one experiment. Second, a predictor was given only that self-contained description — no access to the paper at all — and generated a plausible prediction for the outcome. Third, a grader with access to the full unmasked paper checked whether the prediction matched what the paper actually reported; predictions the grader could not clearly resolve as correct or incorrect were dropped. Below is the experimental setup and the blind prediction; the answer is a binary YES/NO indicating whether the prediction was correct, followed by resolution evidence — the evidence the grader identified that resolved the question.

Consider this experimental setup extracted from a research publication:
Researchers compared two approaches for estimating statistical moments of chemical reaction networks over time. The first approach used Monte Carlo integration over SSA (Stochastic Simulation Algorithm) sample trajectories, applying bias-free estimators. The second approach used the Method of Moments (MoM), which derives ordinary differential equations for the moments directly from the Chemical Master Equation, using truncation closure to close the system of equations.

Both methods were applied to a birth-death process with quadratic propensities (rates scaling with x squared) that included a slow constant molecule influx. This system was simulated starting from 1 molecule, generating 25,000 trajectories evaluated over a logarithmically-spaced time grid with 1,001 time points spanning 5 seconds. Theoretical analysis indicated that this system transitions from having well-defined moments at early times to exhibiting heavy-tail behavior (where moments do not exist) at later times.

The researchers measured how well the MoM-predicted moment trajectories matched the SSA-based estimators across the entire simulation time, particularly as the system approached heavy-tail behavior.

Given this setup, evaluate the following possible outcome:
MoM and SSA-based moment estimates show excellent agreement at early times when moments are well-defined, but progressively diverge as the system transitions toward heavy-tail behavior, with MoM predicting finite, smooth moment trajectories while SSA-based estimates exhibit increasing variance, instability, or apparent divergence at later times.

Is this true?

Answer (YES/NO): YES